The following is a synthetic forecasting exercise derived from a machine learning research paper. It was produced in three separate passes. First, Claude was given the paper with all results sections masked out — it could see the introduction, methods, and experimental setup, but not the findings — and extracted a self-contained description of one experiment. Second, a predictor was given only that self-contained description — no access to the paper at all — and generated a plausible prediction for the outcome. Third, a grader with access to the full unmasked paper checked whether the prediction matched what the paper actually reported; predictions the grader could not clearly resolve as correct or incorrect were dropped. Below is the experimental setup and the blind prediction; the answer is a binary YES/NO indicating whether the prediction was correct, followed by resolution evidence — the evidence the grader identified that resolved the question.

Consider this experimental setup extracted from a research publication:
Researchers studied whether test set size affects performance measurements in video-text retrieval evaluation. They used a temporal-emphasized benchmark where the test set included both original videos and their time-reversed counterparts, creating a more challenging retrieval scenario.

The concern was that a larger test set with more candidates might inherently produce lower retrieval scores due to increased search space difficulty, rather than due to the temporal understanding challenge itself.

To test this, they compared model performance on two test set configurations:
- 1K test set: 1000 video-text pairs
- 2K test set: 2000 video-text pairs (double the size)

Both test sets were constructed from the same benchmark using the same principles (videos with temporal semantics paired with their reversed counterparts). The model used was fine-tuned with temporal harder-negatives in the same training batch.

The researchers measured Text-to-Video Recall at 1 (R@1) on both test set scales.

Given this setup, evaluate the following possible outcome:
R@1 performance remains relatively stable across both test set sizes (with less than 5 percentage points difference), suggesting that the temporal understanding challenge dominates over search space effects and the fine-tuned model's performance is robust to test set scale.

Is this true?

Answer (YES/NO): YES